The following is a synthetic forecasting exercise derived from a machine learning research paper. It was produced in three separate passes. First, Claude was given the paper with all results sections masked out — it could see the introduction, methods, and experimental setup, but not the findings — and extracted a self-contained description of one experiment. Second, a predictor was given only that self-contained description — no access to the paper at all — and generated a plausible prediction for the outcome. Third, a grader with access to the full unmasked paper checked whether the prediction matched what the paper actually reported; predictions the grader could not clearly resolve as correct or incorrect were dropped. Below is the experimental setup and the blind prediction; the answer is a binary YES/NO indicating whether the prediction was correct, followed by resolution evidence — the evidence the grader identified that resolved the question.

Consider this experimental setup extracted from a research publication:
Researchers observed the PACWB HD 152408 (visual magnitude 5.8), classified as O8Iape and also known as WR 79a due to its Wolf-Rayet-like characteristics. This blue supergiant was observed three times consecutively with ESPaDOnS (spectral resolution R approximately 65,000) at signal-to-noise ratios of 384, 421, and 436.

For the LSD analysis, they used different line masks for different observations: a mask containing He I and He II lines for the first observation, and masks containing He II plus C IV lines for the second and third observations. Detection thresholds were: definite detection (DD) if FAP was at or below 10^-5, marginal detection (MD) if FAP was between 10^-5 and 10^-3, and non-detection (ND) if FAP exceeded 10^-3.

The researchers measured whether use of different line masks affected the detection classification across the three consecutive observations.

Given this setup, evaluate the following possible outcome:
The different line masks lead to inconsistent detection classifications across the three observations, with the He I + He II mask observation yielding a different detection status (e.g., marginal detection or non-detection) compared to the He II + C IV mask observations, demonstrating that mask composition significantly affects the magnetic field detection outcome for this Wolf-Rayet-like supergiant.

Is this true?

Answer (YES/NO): YES